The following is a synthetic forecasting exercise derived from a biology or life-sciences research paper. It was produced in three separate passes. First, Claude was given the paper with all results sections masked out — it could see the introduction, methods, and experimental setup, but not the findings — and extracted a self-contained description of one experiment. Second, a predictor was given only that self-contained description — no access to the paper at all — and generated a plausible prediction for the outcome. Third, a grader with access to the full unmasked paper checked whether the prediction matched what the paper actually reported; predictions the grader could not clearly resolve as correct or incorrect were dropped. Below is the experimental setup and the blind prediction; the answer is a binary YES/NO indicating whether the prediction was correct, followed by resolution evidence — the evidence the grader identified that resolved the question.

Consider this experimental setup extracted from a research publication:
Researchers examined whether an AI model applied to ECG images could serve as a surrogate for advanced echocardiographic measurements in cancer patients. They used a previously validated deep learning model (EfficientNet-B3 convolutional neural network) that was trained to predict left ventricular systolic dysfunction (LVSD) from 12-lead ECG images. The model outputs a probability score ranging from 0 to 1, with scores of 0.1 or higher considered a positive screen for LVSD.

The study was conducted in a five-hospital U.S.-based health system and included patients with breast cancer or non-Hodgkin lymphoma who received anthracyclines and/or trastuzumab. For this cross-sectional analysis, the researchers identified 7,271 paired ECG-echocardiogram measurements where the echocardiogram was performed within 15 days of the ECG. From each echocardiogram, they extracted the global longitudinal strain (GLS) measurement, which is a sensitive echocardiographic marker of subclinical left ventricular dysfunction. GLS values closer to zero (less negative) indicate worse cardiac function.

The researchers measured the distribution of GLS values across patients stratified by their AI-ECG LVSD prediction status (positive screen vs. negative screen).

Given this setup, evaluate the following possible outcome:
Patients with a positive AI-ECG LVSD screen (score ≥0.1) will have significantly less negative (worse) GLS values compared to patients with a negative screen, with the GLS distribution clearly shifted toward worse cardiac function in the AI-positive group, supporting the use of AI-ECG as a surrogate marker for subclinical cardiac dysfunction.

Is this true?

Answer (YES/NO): YES